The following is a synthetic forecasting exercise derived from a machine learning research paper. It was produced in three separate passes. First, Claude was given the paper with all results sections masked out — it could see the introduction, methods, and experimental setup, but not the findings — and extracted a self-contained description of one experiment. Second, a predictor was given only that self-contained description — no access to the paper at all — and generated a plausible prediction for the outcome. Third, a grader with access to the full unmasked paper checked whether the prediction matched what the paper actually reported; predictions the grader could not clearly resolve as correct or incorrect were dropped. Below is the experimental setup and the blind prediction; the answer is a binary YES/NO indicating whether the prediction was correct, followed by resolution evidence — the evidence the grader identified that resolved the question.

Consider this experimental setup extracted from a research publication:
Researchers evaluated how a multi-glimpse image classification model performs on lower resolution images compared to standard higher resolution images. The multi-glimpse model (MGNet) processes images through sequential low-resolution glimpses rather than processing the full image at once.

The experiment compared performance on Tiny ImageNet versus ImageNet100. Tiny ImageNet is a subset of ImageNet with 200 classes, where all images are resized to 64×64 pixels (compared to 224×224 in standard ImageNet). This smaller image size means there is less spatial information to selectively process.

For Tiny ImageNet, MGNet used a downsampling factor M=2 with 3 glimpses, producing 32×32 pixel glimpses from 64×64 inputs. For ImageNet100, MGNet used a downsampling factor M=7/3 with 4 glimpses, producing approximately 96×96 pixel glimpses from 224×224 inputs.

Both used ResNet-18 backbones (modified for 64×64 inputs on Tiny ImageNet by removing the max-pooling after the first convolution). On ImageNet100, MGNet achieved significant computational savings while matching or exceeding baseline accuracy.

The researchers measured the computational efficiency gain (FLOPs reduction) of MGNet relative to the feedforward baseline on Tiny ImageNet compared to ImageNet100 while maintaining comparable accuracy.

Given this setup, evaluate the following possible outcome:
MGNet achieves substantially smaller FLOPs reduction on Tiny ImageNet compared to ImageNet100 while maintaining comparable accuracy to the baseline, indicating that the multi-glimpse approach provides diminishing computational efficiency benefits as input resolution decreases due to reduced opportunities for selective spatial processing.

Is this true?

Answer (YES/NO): NO